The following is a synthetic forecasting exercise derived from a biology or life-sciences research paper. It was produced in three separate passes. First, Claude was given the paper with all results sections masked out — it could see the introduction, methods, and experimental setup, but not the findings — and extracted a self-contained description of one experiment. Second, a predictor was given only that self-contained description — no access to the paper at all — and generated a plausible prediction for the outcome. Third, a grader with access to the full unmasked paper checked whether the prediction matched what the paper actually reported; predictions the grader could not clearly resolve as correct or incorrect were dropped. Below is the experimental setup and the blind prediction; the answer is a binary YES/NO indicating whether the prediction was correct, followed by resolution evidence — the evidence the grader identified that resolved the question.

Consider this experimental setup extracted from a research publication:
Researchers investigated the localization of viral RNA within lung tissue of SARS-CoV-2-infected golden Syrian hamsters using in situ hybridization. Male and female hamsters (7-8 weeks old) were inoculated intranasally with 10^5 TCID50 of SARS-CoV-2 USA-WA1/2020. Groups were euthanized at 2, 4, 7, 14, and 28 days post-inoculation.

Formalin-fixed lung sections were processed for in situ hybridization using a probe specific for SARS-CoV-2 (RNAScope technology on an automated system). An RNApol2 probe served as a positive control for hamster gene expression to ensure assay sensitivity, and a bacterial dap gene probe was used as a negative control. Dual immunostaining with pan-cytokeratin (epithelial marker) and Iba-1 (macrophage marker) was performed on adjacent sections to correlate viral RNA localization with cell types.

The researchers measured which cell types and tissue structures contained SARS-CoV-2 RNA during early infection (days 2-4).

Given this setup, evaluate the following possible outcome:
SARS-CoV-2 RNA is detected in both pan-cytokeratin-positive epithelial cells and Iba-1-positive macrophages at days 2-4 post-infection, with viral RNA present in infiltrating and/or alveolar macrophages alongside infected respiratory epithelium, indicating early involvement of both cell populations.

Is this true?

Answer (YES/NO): YES